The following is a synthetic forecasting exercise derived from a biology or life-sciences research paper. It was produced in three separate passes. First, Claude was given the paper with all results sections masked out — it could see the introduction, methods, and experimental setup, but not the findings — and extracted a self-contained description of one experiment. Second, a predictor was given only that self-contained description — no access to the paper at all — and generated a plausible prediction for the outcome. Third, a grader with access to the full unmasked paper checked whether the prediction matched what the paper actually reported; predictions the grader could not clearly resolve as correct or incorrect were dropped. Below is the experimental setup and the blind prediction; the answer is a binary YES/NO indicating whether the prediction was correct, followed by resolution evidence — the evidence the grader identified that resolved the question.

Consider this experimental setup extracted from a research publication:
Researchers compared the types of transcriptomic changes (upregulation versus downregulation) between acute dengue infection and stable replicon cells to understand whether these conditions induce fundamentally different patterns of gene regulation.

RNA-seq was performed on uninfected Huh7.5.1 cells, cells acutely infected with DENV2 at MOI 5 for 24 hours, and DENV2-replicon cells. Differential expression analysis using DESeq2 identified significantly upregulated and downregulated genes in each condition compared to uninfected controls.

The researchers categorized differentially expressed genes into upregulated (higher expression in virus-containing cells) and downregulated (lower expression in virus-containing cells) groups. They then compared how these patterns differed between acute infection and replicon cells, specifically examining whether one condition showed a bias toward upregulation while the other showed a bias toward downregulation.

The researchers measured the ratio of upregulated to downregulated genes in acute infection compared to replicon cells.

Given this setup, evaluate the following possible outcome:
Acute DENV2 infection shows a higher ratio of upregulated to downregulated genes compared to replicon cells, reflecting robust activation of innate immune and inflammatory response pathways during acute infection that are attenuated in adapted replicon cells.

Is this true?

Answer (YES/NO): NO